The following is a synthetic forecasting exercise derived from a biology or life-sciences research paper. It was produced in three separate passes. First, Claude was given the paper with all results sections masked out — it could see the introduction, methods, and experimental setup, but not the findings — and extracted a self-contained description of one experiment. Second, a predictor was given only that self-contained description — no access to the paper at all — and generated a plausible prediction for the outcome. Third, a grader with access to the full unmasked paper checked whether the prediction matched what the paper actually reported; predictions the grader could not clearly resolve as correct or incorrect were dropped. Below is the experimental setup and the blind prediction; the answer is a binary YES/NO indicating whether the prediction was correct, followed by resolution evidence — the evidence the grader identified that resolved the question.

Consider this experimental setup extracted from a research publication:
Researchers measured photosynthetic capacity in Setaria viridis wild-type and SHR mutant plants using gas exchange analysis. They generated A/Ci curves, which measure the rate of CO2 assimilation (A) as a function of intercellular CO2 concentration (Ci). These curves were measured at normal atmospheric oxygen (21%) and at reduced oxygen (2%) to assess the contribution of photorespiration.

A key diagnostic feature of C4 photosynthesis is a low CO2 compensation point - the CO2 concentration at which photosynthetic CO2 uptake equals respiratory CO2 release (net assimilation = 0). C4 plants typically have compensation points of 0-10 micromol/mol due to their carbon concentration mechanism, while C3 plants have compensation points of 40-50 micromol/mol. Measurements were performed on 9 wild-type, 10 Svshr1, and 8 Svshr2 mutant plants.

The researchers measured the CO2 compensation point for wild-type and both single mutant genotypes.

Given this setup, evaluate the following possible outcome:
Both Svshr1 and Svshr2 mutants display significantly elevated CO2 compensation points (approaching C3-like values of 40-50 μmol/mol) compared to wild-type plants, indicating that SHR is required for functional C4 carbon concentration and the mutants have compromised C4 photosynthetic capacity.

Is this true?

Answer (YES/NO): NO